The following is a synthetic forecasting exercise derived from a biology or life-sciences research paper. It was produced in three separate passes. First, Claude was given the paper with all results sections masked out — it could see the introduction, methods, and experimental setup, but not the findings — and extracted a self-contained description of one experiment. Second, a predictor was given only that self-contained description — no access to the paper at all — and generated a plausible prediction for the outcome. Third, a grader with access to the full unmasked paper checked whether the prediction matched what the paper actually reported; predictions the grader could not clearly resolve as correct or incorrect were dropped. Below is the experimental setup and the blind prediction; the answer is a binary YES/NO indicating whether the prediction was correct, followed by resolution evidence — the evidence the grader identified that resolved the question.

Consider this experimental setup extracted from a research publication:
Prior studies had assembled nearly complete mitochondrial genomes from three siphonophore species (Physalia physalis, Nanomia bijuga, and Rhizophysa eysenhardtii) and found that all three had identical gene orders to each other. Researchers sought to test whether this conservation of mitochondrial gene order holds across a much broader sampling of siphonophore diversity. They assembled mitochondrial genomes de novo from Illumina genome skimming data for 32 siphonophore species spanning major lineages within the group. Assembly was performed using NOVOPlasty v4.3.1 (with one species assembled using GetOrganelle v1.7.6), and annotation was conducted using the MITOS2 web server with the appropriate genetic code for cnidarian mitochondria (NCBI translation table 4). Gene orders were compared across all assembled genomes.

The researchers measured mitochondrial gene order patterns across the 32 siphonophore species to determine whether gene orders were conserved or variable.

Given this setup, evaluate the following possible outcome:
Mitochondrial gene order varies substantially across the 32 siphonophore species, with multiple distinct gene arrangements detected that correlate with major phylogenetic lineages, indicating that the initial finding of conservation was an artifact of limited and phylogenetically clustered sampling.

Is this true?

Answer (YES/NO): NO